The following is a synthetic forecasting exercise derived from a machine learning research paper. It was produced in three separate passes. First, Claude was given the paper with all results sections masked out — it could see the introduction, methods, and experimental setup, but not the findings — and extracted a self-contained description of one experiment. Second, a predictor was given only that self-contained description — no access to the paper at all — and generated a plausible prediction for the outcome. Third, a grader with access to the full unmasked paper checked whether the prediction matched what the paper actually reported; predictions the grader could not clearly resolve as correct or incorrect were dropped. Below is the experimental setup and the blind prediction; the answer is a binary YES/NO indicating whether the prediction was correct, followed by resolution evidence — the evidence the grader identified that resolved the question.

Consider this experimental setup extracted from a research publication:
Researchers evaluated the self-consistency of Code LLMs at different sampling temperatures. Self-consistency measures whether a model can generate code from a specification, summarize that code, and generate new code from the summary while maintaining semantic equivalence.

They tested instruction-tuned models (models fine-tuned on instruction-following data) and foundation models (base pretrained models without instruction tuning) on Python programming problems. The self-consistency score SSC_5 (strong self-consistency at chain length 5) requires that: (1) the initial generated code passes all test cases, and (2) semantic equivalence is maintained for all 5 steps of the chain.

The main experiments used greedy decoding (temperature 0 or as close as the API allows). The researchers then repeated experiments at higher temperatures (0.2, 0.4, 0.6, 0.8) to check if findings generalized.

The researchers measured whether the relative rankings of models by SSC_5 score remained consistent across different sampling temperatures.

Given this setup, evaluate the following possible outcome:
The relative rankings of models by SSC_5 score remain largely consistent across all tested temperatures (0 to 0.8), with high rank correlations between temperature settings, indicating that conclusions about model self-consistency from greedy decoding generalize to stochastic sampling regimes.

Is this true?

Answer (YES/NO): YES